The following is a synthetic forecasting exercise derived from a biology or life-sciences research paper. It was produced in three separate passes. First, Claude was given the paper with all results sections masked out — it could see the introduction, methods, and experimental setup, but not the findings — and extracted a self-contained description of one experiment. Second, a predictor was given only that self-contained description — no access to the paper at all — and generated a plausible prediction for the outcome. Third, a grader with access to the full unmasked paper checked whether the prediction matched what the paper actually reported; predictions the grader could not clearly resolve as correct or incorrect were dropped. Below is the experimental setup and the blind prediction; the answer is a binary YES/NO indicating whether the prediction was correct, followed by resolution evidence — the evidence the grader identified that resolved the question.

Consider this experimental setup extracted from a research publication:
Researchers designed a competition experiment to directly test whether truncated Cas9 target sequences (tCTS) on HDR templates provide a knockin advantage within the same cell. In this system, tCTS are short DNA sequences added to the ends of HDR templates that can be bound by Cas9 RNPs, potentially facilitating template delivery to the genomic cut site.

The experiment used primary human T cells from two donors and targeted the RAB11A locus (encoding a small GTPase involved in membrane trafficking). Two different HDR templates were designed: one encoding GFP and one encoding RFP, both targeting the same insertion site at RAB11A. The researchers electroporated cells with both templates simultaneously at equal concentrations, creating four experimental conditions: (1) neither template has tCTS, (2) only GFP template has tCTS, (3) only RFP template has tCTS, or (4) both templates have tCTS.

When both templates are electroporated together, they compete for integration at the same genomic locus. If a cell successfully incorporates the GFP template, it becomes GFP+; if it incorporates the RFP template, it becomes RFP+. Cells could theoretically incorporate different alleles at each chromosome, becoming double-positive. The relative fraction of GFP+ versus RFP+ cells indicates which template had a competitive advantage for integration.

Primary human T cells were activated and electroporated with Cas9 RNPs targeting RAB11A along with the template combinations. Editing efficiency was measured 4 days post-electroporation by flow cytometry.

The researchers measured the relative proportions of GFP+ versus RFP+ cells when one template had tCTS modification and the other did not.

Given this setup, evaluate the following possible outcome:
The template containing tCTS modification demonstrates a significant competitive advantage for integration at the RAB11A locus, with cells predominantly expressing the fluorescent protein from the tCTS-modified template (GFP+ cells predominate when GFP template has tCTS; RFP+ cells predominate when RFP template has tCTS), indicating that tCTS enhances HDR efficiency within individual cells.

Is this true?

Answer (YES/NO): YES